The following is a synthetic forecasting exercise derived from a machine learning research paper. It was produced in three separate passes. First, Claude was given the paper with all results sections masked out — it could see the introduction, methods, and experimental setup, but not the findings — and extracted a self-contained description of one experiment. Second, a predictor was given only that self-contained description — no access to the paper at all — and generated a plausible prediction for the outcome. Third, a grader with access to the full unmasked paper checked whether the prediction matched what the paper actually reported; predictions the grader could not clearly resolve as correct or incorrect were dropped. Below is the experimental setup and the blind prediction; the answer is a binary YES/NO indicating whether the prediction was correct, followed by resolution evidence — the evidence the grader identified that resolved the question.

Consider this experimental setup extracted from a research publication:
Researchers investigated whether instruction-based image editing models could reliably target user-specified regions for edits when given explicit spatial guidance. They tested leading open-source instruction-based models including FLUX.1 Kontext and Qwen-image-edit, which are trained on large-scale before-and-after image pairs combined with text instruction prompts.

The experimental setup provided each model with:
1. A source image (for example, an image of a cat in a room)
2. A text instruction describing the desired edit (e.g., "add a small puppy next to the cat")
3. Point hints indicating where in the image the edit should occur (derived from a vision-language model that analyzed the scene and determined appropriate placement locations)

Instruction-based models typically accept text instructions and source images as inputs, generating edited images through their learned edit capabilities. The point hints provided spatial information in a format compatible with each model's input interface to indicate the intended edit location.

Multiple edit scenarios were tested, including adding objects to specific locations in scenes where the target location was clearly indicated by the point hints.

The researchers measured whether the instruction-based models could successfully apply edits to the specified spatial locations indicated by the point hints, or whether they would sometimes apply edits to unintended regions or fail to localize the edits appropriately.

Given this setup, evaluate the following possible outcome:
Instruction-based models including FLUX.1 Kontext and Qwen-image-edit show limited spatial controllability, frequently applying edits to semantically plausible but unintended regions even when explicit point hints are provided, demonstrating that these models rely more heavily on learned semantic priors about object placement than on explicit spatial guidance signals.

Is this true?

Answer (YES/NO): YES